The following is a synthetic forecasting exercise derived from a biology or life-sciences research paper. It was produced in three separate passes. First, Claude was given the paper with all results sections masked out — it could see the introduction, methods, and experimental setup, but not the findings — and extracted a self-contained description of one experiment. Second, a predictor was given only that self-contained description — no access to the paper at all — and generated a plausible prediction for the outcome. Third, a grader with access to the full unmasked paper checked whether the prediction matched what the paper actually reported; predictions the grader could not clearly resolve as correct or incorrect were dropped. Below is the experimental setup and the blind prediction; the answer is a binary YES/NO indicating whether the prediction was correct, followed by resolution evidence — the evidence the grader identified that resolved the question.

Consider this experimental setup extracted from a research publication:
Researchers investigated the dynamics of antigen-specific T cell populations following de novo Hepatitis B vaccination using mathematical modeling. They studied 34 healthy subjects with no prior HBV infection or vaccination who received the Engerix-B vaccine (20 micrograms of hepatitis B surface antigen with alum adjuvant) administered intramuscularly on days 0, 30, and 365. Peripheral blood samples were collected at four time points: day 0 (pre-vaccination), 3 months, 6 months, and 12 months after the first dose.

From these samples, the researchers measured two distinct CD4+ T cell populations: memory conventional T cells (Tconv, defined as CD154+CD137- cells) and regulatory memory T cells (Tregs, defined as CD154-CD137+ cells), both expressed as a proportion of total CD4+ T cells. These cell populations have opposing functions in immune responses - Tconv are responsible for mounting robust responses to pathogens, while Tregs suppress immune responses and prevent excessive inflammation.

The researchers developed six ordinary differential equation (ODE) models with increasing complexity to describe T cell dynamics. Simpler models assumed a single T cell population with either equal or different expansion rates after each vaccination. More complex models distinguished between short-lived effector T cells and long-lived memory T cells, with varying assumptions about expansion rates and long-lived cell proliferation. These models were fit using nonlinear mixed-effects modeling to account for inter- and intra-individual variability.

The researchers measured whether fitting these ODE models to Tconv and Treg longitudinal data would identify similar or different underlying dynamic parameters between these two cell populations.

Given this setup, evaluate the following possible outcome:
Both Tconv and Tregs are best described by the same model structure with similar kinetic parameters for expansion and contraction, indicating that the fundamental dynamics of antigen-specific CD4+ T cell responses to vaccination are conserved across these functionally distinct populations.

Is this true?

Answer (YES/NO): NO